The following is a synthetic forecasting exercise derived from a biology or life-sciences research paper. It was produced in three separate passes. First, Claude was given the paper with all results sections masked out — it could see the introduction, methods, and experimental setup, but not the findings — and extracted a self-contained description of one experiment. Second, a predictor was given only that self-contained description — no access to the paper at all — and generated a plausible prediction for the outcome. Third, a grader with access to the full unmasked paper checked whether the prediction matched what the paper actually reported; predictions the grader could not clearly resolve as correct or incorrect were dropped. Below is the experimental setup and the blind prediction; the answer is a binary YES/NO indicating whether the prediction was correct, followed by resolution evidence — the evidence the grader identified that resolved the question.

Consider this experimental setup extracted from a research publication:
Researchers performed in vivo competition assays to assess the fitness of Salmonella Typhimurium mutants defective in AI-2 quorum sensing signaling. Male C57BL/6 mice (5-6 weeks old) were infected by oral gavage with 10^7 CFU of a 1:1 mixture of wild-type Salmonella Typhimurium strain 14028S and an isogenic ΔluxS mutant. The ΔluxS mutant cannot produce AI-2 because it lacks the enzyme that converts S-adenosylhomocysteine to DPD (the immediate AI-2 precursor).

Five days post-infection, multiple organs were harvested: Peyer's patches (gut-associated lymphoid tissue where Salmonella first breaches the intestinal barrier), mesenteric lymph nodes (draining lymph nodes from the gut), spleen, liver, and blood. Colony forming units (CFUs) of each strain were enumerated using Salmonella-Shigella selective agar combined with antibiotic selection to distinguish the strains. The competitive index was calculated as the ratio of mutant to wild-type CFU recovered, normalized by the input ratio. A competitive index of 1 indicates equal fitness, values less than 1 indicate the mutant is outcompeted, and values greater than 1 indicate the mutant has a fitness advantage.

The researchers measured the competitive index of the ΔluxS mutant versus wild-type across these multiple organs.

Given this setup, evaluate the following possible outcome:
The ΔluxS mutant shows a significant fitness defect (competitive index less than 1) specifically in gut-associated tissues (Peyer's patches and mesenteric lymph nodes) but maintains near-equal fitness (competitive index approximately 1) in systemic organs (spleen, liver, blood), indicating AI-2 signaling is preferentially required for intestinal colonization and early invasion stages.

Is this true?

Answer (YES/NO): NO